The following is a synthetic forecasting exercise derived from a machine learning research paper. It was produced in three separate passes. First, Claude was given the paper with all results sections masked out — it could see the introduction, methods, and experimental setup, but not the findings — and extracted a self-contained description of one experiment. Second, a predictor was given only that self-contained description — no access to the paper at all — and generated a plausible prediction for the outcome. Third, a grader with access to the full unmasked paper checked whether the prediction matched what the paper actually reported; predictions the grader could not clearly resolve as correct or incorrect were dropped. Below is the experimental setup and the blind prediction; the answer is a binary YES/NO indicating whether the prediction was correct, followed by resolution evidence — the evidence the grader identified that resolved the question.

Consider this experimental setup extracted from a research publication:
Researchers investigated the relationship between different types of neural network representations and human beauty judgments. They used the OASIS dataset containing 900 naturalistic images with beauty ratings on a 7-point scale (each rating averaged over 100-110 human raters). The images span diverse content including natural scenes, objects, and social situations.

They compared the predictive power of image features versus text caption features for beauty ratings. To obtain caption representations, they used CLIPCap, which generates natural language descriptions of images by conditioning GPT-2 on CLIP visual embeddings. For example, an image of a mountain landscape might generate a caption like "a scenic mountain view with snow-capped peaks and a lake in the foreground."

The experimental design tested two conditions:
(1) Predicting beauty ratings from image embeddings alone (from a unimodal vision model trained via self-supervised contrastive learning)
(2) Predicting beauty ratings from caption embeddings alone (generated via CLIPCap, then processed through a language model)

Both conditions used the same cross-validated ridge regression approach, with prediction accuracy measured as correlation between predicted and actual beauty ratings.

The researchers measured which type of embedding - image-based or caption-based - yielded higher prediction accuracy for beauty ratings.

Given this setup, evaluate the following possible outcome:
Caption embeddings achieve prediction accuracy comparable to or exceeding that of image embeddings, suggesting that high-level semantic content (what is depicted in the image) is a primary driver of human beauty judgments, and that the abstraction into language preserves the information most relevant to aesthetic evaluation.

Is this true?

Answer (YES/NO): NO